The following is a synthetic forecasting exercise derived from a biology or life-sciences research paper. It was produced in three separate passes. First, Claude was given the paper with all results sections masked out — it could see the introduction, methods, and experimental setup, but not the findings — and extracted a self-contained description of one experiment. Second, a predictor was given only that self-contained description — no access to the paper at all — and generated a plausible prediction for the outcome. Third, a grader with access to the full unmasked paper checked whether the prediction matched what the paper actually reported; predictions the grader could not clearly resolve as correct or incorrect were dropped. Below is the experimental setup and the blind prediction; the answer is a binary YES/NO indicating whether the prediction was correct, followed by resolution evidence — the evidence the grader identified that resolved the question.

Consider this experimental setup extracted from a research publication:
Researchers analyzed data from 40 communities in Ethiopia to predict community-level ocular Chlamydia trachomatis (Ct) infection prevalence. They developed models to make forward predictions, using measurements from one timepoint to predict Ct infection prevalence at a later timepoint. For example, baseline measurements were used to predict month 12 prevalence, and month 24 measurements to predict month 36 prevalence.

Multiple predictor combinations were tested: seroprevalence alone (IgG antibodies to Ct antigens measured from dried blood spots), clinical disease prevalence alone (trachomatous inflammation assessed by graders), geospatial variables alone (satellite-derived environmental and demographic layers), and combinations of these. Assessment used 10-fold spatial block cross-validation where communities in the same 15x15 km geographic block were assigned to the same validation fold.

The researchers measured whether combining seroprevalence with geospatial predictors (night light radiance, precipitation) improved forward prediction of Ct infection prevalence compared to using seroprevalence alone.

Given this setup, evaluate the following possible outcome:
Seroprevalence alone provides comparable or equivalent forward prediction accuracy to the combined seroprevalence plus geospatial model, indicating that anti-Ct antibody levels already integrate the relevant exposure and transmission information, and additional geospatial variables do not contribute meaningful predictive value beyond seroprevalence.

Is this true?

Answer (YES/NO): YES